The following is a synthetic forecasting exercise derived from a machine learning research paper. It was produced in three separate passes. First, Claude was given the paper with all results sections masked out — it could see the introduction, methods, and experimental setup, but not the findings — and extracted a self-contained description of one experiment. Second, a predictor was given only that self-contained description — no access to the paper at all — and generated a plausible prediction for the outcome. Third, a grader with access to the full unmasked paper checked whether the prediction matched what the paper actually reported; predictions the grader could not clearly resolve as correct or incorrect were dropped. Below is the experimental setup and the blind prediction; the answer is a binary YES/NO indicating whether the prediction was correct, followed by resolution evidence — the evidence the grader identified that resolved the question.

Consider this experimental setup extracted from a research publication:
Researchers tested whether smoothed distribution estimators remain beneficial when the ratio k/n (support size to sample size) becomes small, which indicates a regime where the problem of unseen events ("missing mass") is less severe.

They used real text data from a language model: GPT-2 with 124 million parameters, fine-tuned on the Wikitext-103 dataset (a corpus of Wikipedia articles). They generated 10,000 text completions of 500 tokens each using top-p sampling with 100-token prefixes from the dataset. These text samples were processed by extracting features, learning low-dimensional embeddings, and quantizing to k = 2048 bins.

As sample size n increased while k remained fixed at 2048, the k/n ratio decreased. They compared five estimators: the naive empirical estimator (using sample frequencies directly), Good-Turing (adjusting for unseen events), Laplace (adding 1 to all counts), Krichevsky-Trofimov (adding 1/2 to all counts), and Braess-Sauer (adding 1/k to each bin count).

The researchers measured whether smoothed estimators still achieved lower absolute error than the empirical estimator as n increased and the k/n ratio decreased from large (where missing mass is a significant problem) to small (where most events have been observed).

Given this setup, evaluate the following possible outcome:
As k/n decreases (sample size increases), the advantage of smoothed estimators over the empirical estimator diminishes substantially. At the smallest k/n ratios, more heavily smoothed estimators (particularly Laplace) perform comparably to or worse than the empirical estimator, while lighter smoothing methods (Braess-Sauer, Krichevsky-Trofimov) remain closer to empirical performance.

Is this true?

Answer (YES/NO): NO